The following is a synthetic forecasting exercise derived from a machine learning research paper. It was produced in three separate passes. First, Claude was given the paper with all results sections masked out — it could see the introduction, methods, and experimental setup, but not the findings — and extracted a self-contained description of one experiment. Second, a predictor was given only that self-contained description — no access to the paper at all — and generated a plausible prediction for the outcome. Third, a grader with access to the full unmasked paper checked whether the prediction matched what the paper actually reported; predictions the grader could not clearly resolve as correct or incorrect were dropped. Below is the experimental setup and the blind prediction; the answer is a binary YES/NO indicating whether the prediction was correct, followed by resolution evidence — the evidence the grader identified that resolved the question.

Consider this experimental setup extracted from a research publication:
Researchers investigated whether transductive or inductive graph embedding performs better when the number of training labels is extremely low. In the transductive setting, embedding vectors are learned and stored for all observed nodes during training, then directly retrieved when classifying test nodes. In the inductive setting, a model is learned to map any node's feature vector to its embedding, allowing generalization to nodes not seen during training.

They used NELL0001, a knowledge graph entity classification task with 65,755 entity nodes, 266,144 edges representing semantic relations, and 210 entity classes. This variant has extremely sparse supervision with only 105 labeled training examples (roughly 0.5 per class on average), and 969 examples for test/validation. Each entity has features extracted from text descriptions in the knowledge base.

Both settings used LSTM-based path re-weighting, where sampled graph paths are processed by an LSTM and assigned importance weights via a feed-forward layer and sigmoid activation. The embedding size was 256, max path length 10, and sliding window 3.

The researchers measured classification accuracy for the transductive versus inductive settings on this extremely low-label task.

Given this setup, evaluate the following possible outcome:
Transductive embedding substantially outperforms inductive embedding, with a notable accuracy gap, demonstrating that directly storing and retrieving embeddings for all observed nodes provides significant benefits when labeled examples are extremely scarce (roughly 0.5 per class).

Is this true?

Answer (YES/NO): YES